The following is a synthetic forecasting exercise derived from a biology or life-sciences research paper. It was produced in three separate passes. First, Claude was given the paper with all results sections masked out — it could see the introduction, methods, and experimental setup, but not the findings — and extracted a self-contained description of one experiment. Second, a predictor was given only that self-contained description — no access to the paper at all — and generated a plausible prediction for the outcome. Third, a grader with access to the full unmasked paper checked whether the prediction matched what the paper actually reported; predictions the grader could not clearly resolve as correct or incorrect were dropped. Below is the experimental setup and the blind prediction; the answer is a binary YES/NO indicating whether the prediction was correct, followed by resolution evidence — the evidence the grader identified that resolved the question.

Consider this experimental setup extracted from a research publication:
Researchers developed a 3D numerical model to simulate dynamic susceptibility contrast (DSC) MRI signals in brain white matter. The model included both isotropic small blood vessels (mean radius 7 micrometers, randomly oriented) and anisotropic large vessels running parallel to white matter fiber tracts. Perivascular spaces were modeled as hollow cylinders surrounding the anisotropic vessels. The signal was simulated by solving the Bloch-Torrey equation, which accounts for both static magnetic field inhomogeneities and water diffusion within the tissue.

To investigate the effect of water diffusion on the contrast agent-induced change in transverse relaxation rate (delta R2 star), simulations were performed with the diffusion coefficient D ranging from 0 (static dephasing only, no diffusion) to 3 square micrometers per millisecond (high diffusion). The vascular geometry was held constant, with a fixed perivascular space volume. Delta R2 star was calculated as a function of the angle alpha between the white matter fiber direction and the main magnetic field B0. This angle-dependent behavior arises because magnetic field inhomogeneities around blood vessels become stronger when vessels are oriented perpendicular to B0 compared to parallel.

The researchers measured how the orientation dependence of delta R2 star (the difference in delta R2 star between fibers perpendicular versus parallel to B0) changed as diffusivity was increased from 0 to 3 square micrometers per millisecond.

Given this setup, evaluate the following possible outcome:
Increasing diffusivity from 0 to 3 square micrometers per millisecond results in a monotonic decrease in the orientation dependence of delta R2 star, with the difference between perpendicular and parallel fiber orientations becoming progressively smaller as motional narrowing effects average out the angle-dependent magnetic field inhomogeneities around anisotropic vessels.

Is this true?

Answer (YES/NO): NO